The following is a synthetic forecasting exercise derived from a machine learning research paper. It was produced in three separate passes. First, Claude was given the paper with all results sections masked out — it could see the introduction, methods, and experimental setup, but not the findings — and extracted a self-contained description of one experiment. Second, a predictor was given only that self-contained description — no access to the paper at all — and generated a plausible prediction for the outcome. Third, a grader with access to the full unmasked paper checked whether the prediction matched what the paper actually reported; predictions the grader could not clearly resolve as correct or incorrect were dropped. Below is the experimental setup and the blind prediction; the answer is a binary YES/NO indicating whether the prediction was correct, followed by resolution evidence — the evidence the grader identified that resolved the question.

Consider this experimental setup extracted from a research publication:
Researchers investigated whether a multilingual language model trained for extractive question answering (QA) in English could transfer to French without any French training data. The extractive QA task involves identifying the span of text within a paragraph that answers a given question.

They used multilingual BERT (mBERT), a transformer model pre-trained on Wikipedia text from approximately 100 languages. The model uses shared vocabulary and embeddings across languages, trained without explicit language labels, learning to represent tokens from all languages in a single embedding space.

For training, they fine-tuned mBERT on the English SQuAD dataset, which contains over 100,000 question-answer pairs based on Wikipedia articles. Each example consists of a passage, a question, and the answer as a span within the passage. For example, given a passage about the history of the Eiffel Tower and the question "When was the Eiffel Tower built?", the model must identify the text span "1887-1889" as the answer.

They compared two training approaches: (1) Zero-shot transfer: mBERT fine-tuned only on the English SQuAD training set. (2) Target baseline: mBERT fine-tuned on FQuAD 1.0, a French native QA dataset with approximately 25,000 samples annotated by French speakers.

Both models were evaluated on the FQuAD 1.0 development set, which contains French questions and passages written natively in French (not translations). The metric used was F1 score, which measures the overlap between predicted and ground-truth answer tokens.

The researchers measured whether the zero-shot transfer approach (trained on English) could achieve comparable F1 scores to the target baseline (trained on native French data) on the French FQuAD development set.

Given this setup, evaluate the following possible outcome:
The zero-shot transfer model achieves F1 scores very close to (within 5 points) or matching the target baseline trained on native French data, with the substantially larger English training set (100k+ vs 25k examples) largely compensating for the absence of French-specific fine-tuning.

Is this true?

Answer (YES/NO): YES